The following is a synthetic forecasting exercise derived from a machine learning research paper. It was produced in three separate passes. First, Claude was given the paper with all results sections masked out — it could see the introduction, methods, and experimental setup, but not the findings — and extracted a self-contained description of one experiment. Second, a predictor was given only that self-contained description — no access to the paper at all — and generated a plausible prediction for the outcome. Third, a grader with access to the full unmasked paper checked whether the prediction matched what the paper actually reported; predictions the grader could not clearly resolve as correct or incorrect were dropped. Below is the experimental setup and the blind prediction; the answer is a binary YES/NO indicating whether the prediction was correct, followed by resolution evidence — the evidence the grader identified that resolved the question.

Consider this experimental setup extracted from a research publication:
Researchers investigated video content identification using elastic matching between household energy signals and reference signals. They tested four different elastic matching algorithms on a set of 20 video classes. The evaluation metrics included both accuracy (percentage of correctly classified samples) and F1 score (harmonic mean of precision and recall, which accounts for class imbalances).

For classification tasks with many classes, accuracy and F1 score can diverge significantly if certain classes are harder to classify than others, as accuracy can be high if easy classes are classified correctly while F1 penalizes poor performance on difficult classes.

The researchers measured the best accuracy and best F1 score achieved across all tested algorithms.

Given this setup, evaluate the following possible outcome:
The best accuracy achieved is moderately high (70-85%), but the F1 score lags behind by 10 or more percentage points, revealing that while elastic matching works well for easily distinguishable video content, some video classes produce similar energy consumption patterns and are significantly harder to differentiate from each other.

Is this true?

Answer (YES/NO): NO